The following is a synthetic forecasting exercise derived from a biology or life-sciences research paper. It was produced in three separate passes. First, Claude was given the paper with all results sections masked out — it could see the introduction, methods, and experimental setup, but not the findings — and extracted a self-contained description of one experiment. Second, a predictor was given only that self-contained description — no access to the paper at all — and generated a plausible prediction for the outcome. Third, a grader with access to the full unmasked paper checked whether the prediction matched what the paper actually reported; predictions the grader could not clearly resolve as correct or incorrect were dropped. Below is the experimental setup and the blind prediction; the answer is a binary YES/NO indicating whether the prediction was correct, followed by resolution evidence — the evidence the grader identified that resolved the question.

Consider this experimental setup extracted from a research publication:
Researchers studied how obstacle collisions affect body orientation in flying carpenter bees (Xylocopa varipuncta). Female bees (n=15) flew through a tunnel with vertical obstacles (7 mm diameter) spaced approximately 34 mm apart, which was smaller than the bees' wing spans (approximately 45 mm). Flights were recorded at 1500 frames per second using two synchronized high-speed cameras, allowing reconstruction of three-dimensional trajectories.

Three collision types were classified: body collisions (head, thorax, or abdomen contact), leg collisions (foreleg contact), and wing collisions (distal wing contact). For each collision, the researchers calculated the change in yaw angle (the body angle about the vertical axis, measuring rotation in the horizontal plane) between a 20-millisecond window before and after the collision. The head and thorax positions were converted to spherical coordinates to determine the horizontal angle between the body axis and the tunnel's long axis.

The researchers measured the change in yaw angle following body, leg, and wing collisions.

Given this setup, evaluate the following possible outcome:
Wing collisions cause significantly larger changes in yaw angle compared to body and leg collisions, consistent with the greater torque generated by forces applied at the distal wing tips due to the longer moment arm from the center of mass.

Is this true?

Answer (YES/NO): NO